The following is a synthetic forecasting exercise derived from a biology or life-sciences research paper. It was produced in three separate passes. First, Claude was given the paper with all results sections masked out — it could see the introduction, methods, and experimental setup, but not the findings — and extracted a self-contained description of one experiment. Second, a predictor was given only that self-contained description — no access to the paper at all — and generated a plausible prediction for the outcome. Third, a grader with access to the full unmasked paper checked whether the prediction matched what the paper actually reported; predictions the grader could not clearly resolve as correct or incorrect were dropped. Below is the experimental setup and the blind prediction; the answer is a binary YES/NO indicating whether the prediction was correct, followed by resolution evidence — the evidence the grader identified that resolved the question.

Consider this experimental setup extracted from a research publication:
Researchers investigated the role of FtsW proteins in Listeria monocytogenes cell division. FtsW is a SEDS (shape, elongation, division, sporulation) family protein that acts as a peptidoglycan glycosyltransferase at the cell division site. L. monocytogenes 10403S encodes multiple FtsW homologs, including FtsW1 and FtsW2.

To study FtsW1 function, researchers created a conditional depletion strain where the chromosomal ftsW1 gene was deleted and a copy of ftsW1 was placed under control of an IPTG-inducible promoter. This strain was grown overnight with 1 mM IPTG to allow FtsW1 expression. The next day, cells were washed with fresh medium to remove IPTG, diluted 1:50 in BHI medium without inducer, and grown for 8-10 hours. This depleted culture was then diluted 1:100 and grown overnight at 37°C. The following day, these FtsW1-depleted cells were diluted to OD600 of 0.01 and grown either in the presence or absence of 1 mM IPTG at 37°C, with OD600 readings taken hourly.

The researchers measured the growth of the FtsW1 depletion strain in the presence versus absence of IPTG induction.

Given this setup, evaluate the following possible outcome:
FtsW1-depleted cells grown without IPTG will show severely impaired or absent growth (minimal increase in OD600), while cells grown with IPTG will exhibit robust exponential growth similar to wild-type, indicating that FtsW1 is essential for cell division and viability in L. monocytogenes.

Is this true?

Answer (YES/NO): NO